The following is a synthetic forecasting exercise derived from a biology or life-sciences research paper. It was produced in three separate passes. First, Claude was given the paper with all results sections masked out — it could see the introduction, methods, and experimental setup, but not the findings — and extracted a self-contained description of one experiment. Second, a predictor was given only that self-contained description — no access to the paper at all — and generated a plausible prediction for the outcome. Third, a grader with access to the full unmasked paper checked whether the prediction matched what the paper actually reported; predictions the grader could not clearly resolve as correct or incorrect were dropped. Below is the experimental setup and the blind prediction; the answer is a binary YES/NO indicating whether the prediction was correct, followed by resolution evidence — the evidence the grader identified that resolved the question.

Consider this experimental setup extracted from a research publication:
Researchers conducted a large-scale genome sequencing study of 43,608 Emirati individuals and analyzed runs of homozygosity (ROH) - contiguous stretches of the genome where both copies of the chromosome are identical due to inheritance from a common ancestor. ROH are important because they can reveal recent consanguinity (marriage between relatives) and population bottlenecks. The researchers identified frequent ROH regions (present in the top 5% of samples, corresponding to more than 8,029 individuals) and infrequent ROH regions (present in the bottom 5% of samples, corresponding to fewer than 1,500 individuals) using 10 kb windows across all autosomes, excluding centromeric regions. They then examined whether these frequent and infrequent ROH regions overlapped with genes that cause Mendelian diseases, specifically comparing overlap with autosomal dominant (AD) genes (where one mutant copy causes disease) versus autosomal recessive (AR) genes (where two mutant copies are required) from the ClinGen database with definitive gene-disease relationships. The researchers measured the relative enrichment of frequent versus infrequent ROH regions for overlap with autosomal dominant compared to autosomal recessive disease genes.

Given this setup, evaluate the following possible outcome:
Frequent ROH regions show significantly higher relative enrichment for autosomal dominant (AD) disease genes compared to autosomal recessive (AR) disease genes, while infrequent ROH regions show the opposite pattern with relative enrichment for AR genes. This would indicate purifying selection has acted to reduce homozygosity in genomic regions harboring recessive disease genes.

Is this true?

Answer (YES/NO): NO